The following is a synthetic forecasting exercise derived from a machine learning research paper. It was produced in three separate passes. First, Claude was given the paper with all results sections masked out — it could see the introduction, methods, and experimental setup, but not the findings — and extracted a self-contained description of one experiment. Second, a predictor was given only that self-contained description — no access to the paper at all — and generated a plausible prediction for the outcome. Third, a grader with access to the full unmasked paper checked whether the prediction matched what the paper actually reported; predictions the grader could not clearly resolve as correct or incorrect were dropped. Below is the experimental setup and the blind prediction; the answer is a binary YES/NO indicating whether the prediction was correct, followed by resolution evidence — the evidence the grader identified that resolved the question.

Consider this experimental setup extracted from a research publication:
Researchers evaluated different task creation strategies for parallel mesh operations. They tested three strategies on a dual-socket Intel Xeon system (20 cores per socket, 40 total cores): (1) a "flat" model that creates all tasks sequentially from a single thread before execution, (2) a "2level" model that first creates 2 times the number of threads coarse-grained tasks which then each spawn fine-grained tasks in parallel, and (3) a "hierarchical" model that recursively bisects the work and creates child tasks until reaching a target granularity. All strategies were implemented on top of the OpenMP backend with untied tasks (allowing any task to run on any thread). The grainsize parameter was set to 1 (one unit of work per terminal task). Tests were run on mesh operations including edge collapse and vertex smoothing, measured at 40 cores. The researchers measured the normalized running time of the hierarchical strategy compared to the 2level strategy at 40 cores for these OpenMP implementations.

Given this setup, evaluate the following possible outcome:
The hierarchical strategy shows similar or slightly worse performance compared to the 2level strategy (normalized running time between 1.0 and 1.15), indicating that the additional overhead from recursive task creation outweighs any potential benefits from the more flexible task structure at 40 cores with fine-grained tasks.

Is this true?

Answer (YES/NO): NO